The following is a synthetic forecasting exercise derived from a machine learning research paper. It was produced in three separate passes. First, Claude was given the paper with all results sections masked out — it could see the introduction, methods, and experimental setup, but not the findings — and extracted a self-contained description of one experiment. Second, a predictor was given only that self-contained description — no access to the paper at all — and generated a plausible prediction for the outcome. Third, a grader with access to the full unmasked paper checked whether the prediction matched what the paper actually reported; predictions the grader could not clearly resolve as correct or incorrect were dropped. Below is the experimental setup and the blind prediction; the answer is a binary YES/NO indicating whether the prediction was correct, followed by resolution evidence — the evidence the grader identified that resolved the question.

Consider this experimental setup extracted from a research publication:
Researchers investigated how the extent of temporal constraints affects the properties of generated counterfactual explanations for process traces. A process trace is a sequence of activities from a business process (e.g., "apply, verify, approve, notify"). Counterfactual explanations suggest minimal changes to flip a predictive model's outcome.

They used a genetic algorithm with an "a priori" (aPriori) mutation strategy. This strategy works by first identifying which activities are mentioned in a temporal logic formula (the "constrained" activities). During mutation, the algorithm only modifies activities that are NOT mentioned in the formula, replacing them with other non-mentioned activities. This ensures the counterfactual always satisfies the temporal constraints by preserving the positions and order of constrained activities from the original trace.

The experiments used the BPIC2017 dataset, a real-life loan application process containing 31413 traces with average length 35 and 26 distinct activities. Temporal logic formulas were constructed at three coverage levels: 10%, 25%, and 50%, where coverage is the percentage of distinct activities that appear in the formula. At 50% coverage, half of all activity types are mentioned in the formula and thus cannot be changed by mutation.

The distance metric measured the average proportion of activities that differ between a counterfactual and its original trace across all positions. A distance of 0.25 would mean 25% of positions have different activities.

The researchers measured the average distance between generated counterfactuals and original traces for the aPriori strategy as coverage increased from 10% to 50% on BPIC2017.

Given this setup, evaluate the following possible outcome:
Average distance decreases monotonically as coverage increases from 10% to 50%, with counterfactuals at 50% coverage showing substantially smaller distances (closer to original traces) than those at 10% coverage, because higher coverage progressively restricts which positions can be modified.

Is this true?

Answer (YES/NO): YES